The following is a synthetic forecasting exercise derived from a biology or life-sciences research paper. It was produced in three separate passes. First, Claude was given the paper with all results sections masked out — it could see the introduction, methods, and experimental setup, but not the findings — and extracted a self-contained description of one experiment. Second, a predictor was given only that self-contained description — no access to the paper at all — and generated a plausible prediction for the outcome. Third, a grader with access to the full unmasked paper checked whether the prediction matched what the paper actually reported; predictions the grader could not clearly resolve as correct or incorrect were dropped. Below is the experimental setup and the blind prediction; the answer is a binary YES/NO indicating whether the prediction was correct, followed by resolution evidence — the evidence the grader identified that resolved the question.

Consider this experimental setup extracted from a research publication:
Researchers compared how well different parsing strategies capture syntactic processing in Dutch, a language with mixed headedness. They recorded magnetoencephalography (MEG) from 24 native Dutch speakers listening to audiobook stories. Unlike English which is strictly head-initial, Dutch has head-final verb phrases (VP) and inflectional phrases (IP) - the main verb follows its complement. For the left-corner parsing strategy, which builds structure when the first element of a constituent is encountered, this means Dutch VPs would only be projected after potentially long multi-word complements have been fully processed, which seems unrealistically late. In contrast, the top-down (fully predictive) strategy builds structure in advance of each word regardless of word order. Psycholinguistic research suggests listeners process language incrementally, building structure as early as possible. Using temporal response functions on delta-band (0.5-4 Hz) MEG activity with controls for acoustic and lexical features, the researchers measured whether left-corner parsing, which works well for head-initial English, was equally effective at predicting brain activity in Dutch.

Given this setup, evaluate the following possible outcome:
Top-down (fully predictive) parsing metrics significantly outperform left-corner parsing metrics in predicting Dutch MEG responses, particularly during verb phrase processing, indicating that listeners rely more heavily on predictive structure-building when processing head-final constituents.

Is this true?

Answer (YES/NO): NO